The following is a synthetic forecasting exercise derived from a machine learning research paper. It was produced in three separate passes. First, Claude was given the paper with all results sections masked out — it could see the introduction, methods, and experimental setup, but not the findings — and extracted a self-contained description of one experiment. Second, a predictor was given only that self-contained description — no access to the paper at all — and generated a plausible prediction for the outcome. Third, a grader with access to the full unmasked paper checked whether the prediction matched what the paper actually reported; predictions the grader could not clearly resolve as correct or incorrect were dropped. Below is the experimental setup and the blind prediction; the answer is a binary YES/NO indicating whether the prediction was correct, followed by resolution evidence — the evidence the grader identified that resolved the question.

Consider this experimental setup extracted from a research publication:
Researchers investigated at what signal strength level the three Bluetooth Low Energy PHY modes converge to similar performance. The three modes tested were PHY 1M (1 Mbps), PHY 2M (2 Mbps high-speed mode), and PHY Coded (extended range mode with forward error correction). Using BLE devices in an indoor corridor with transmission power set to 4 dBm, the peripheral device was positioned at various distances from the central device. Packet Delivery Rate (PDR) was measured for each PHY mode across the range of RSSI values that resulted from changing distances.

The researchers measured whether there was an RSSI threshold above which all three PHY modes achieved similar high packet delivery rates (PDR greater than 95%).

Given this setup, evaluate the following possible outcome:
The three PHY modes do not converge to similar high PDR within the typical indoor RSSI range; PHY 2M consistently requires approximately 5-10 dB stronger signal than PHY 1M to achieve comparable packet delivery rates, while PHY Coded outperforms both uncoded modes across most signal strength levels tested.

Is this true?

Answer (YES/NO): NO